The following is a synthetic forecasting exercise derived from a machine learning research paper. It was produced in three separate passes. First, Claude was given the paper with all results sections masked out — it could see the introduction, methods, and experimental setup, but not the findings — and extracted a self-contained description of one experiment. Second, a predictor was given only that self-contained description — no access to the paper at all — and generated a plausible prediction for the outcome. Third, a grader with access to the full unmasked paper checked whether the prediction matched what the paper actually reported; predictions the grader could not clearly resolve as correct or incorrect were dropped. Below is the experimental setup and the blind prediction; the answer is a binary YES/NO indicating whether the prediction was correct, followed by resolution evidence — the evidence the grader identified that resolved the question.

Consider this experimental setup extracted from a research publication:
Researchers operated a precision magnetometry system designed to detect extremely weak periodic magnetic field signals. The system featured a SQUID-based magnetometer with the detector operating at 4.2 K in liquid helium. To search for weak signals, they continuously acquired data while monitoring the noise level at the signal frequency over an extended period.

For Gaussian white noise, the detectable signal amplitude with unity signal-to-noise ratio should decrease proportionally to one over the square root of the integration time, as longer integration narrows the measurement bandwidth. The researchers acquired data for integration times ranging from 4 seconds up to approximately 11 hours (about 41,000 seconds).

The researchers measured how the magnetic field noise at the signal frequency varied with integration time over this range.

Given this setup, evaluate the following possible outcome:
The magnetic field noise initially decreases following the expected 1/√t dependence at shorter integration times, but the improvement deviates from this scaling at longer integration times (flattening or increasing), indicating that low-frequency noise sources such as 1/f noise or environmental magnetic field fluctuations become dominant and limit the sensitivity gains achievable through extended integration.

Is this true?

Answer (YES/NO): NO